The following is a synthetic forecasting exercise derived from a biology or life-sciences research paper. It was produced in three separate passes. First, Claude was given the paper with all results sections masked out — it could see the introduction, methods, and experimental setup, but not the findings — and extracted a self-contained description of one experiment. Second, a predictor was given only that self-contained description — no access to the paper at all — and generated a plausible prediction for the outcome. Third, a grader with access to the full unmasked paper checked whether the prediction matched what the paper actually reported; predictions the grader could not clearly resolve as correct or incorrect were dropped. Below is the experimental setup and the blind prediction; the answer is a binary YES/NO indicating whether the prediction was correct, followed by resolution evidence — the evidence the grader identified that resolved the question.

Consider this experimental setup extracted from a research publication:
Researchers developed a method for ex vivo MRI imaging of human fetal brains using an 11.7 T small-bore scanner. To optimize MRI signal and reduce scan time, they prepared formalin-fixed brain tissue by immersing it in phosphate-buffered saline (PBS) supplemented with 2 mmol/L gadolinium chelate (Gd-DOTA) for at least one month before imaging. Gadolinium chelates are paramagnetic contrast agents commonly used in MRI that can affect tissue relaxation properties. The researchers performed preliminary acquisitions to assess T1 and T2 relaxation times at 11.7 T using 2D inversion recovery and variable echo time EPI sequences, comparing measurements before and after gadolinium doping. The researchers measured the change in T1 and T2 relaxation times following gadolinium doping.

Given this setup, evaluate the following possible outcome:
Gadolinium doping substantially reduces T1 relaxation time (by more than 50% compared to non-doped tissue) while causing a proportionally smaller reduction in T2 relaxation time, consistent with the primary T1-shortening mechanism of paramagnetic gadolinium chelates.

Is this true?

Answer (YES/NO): YES